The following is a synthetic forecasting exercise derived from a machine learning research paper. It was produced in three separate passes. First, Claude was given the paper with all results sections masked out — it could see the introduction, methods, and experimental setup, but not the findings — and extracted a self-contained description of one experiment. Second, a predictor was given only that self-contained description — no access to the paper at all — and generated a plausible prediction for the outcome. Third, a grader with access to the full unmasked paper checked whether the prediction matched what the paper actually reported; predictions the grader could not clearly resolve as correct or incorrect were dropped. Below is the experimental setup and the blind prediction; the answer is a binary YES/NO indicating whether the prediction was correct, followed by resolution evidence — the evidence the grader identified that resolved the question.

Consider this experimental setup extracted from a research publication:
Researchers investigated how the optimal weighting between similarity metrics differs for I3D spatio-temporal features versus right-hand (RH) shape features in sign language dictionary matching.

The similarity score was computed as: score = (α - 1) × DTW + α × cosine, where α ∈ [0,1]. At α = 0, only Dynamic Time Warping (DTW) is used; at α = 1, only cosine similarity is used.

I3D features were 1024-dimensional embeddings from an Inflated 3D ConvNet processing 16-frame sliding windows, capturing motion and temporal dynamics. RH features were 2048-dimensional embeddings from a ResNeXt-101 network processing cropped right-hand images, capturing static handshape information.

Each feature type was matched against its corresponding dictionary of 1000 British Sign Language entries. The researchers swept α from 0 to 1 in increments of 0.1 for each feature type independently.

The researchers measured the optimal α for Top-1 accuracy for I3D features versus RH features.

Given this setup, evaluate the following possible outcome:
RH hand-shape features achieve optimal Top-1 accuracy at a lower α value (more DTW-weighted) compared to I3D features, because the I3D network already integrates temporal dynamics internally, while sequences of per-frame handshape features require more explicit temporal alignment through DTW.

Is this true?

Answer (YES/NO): NO